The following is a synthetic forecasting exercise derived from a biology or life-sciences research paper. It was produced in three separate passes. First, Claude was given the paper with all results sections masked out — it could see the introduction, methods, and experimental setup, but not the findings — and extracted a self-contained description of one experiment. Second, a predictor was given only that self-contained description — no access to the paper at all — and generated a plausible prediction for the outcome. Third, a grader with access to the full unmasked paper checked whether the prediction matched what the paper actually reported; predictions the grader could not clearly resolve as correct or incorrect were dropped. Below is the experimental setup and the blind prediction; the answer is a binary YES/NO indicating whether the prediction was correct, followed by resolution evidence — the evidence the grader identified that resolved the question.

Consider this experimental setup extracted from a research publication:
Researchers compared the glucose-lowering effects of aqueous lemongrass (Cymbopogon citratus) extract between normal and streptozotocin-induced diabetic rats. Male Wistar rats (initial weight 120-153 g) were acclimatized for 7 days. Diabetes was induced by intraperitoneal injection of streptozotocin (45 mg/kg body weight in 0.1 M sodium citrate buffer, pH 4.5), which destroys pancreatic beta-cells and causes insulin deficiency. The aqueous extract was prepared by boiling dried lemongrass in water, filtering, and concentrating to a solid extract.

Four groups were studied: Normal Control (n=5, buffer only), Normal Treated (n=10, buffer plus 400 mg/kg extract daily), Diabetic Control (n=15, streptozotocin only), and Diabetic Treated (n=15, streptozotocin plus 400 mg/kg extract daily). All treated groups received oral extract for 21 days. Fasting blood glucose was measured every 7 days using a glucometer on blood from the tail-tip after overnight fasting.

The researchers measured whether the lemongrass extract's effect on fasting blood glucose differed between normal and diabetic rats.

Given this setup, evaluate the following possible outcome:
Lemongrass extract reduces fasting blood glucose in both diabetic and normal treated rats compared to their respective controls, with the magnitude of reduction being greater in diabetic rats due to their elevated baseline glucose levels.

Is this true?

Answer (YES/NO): NO